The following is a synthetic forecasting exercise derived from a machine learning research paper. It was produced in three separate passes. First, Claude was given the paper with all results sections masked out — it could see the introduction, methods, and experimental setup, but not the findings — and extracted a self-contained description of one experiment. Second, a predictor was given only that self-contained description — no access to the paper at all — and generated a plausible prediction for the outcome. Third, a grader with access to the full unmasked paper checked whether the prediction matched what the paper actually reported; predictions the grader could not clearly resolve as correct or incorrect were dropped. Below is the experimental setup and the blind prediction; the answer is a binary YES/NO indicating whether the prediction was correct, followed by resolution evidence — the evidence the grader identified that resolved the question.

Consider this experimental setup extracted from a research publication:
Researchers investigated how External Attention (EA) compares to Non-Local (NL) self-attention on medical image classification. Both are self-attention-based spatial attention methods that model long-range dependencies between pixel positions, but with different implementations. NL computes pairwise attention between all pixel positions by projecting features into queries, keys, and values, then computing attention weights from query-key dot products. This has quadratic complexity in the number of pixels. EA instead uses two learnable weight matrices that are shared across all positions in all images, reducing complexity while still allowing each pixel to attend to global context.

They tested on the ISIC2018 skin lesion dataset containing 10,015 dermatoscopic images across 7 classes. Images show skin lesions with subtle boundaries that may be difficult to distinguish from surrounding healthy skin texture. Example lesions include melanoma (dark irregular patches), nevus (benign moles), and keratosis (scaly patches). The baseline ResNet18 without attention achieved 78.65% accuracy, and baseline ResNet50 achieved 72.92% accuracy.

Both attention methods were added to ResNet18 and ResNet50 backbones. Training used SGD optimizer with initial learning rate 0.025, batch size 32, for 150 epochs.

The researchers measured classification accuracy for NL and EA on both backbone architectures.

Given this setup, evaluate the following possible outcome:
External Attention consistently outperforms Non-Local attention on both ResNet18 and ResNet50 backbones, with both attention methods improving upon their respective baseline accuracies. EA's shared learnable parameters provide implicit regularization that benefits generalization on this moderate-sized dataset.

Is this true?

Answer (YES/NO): NO